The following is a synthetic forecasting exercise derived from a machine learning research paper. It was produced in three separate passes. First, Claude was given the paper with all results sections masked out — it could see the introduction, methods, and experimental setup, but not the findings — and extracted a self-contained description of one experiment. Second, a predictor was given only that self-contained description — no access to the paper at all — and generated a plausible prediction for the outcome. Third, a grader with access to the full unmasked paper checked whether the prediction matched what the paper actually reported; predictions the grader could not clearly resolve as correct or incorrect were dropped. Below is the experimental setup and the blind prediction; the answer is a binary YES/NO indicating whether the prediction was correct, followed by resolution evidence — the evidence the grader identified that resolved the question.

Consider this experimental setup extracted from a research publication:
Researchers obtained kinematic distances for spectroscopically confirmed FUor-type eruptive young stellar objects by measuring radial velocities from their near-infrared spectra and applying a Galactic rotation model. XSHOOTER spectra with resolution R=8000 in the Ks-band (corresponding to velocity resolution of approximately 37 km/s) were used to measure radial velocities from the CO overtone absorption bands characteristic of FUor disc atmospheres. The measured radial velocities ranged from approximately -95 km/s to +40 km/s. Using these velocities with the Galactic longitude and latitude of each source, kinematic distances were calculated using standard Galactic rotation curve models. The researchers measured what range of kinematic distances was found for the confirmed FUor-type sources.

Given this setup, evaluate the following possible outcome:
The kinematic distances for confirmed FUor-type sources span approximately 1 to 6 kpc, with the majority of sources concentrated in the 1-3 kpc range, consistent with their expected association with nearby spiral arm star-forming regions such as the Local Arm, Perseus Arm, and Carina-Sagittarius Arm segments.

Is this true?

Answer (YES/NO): NO